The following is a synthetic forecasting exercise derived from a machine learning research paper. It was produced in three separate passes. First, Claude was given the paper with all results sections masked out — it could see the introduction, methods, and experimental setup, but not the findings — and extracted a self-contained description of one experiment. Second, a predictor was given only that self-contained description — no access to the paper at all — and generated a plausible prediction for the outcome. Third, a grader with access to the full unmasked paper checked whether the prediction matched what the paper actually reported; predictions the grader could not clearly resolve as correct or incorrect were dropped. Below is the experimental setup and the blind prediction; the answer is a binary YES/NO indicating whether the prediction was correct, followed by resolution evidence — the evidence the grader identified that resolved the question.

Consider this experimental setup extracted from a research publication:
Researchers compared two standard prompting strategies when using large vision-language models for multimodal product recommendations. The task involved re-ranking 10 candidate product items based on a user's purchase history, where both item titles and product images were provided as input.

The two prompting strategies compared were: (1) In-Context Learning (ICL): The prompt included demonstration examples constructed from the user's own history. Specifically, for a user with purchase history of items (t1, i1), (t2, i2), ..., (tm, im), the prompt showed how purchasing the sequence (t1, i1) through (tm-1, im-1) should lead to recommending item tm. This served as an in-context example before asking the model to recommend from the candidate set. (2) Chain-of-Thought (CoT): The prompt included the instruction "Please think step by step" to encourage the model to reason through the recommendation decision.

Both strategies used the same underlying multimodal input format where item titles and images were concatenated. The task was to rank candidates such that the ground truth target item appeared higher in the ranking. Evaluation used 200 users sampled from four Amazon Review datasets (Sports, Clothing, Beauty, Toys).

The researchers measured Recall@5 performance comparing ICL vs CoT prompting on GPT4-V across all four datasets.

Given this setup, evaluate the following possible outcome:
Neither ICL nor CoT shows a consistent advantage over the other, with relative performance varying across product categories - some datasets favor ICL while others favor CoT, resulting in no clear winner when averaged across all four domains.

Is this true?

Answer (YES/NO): NO